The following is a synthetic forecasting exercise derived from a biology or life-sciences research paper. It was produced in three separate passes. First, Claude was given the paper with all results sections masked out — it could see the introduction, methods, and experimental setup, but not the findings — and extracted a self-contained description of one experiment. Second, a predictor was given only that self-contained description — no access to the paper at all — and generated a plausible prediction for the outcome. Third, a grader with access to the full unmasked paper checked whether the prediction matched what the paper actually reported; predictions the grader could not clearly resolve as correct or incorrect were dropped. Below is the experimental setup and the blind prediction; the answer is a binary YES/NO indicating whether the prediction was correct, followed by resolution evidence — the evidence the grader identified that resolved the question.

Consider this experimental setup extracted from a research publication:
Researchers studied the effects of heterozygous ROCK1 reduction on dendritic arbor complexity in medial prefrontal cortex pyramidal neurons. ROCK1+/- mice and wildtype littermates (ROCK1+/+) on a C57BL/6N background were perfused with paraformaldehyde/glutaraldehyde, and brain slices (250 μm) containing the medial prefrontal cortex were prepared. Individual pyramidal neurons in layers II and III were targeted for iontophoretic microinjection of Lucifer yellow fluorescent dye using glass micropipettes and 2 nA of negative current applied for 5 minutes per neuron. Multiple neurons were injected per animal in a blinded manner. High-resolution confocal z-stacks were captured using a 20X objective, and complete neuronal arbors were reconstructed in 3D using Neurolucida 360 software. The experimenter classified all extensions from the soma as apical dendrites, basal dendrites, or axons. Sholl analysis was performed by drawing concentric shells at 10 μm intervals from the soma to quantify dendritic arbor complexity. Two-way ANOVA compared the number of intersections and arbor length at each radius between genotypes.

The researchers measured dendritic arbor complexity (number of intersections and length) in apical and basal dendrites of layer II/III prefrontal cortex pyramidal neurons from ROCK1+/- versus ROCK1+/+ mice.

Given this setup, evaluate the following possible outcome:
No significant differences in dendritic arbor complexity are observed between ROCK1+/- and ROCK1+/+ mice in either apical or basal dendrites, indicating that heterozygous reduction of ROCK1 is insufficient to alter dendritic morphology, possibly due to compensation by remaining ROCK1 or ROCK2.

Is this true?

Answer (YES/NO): NO